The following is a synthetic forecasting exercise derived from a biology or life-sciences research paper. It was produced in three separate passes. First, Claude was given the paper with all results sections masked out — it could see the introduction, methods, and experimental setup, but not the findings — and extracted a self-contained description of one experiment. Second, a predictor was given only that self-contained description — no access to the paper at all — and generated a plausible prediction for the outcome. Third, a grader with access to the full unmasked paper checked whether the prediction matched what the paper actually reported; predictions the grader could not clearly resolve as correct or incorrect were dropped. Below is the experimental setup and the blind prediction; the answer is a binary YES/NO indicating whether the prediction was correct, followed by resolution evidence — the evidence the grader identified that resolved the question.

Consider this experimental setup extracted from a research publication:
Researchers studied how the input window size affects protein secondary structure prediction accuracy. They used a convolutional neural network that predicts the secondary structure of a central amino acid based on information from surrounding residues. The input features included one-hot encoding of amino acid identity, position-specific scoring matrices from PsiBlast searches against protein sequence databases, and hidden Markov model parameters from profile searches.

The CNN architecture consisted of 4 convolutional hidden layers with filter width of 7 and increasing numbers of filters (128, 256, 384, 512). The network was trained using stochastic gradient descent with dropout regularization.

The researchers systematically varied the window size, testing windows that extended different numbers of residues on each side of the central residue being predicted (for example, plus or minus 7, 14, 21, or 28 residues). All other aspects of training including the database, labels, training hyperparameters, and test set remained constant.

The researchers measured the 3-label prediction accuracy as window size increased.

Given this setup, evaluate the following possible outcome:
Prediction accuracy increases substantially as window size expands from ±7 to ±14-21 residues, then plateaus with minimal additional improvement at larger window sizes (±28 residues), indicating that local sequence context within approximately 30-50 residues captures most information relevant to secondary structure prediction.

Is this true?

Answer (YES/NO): NO